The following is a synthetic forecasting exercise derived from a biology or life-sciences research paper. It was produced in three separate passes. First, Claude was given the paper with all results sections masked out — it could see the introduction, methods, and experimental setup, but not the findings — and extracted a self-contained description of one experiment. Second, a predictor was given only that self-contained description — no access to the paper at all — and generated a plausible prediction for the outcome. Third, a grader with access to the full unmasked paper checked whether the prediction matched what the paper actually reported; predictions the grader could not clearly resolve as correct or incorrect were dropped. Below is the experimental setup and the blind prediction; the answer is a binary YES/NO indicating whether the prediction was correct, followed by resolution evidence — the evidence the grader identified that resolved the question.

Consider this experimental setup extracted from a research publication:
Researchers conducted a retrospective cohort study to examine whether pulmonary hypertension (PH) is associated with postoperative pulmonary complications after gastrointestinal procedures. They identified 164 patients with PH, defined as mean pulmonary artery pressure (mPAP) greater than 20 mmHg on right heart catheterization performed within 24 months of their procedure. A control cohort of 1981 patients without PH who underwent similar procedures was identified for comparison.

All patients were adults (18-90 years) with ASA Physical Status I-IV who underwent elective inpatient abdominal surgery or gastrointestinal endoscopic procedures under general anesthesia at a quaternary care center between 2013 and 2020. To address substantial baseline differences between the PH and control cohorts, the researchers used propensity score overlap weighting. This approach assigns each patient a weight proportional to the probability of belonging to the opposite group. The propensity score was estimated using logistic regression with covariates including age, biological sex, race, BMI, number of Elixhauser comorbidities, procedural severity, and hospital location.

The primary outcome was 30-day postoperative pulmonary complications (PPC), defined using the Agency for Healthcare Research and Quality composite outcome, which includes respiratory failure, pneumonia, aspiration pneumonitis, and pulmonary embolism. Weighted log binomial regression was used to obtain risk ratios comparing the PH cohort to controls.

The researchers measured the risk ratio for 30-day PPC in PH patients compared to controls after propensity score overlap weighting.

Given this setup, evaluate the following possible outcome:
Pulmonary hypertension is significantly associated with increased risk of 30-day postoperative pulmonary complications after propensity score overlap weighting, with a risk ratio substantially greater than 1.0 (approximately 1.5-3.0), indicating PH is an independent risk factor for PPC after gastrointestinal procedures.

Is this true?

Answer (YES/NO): YES